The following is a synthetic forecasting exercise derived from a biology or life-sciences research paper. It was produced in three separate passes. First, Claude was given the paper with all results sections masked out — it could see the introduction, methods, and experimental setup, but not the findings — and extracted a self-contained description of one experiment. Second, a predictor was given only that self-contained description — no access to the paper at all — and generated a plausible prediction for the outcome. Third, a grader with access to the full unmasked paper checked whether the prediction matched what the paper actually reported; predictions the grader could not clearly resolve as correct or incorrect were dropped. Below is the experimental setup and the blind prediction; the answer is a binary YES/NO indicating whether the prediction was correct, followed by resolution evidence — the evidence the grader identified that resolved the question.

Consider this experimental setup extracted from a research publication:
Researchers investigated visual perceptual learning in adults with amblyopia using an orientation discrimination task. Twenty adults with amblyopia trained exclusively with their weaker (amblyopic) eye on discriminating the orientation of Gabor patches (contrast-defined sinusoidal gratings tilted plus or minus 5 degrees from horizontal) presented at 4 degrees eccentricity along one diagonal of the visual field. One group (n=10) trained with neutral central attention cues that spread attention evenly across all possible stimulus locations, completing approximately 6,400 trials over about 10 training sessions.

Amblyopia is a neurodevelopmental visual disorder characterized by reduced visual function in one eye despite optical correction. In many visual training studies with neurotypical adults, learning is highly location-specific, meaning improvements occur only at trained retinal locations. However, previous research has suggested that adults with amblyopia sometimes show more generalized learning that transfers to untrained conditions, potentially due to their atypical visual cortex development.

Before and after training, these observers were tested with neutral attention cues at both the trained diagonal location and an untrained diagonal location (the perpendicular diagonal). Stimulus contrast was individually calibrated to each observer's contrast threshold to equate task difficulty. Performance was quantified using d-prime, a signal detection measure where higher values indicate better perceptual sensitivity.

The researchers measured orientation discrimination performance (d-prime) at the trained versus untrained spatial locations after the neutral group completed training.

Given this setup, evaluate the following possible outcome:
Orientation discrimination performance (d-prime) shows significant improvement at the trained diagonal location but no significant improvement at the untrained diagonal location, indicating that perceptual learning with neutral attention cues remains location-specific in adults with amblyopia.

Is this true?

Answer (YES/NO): YES